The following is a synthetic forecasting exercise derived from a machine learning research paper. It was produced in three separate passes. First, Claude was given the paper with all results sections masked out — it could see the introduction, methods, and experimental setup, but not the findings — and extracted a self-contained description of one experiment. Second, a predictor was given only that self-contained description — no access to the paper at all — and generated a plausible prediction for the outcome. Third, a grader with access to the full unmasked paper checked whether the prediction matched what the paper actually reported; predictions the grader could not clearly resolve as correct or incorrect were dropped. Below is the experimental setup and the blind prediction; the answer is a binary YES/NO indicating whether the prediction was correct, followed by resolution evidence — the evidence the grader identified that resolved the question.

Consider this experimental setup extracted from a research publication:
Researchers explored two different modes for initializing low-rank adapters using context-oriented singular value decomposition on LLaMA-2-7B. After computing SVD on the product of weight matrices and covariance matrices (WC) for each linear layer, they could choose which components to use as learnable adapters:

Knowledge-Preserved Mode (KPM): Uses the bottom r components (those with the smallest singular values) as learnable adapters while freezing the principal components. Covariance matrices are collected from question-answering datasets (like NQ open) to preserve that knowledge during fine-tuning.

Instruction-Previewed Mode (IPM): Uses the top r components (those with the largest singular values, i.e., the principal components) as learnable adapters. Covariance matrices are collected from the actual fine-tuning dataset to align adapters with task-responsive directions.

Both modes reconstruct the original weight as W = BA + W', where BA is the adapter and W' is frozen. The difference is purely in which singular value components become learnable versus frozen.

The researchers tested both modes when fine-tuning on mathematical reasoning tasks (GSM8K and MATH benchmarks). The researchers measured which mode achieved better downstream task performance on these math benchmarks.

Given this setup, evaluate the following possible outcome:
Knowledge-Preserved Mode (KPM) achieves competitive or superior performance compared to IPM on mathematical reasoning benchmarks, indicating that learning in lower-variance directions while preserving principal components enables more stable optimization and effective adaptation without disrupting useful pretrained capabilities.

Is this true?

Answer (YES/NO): NO